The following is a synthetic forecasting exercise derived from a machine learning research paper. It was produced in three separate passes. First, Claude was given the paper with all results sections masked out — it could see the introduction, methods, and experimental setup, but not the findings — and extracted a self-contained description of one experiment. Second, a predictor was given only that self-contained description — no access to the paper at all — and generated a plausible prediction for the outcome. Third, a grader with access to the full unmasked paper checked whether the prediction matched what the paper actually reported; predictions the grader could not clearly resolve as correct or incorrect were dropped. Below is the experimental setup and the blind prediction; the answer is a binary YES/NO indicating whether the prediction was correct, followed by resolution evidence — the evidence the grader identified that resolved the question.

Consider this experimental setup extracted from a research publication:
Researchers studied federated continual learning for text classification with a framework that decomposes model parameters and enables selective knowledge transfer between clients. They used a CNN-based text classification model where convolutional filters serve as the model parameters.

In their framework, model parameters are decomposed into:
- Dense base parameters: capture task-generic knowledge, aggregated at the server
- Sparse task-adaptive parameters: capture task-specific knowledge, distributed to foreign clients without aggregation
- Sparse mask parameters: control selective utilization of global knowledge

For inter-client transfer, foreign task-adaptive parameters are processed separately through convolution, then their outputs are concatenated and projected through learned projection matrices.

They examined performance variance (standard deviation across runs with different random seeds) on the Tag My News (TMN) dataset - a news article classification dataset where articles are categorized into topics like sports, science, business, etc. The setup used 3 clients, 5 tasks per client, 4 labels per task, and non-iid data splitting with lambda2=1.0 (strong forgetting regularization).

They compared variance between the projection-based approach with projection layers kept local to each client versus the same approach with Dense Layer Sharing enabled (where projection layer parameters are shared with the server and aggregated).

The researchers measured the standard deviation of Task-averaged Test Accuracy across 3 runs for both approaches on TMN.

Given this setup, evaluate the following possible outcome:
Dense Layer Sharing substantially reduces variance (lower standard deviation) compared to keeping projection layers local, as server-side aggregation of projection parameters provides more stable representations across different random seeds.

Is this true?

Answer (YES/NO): NO